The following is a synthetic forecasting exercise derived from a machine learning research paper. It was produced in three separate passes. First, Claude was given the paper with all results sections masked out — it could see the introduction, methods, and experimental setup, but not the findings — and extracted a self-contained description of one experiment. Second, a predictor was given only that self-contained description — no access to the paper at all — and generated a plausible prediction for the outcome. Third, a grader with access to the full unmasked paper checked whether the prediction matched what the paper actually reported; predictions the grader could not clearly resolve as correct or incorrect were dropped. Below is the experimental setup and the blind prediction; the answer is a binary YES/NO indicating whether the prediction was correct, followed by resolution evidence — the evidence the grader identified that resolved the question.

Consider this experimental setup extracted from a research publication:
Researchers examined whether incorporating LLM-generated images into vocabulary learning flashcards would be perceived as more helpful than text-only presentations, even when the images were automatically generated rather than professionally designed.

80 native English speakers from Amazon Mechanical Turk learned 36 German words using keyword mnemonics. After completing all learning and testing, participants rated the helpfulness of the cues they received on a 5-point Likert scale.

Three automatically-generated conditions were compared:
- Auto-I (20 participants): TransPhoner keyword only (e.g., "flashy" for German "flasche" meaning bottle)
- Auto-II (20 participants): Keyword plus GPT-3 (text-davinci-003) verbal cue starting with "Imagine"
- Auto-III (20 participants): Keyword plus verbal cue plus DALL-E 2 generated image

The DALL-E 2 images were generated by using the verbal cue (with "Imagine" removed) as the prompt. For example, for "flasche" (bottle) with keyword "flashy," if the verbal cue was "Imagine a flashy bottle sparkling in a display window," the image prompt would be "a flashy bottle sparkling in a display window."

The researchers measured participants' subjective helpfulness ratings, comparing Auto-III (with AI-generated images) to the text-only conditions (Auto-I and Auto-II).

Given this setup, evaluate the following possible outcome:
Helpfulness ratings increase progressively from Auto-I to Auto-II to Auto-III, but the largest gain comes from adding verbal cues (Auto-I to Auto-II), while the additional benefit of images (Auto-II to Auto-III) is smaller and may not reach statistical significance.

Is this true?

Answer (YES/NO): NO